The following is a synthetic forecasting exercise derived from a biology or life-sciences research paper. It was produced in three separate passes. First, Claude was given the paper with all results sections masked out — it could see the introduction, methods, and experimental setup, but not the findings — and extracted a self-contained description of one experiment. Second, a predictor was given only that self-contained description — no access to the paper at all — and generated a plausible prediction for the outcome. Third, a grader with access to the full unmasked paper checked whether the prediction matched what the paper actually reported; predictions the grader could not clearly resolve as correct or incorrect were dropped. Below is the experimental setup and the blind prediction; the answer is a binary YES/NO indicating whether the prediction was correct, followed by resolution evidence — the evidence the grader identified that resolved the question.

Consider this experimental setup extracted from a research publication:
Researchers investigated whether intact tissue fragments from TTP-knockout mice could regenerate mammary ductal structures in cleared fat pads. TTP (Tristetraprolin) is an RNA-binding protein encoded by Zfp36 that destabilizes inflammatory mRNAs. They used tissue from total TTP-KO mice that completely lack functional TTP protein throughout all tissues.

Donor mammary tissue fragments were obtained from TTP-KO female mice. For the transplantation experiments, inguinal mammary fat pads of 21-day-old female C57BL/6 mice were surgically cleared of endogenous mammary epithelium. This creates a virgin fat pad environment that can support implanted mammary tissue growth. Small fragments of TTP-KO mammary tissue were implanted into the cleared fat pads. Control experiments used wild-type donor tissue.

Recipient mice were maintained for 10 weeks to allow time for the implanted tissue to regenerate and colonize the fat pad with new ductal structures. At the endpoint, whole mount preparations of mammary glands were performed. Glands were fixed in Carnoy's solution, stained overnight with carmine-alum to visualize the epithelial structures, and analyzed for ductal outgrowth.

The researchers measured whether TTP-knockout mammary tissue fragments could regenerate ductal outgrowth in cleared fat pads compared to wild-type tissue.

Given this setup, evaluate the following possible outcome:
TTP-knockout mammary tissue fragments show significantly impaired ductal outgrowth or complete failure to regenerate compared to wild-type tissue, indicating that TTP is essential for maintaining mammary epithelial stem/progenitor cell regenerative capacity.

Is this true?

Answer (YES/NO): YES